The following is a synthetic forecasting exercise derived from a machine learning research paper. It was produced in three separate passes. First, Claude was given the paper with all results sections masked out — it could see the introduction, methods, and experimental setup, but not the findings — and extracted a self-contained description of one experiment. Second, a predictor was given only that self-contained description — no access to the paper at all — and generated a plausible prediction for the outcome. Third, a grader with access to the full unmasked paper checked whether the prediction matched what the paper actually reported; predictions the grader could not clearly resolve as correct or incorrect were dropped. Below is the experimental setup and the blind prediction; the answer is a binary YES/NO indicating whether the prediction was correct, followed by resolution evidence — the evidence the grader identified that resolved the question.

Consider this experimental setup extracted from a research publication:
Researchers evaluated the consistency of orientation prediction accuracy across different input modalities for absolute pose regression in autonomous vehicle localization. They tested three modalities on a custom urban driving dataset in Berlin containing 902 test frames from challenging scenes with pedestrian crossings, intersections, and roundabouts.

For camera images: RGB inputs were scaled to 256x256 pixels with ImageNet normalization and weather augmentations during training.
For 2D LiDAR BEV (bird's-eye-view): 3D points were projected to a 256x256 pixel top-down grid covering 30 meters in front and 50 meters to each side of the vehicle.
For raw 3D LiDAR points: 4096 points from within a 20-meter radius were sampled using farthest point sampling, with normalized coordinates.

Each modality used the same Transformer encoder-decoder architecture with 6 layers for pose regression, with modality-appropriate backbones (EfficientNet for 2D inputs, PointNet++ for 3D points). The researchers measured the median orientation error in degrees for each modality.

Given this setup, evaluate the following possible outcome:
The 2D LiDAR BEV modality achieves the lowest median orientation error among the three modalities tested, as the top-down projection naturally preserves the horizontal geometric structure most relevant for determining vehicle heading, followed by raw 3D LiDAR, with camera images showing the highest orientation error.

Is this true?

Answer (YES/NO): NO